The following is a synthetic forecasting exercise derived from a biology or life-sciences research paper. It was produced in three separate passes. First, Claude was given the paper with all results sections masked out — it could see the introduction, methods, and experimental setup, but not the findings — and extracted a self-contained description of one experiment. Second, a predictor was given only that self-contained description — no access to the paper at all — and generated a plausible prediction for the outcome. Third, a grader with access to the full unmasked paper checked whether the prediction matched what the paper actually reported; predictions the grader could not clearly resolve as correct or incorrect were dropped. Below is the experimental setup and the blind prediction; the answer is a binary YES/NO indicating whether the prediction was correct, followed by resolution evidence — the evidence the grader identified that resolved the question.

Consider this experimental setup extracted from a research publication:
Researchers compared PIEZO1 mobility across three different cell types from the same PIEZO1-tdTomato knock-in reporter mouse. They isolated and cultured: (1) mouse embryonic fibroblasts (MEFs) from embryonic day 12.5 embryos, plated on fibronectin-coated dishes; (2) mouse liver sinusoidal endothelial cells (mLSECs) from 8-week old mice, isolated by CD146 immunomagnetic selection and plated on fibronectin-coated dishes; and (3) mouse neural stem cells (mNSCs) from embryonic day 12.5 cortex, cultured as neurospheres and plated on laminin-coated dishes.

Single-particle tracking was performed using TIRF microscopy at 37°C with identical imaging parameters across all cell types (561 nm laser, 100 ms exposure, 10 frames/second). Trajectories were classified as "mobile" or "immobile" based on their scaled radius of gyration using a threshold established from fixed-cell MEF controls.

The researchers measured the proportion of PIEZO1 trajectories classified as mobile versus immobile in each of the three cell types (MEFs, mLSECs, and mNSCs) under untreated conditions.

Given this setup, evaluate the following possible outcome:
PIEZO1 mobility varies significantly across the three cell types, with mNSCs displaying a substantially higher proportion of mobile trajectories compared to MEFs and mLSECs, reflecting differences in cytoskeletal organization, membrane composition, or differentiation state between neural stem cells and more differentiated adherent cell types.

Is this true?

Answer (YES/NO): NO